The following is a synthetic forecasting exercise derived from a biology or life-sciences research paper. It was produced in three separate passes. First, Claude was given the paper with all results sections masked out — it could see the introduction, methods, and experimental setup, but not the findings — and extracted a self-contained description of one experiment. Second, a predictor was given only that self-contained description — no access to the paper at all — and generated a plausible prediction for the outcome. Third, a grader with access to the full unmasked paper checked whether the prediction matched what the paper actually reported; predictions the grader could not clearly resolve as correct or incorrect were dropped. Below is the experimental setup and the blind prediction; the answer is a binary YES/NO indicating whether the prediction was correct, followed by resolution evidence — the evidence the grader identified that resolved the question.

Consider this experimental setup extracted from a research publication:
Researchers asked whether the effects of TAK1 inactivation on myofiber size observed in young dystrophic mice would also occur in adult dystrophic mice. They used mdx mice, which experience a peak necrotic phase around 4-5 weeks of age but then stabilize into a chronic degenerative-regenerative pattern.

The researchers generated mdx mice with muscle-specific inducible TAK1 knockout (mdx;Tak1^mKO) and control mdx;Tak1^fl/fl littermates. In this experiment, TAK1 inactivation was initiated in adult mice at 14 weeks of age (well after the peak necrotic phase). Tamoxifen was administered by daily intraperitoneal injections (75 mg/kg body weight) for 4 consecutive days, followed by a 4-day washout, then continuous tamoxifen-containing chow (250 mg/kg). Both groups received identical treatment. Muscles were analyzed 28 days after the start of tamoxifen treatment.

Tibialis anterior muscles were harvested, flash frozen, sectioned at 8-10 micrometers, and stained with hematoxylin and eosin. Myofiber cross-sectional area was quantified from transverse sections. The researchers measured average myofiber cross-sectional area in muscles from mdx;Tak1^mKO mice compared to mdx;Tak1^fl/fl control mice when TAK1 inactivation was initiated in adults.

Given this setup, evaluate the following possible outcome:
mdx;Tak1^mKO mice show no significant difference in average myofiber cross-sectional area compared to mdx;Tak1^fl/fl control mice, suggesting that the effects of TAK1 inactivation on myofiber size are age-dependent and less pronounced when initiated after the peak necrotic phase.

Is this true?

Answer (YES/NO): NO